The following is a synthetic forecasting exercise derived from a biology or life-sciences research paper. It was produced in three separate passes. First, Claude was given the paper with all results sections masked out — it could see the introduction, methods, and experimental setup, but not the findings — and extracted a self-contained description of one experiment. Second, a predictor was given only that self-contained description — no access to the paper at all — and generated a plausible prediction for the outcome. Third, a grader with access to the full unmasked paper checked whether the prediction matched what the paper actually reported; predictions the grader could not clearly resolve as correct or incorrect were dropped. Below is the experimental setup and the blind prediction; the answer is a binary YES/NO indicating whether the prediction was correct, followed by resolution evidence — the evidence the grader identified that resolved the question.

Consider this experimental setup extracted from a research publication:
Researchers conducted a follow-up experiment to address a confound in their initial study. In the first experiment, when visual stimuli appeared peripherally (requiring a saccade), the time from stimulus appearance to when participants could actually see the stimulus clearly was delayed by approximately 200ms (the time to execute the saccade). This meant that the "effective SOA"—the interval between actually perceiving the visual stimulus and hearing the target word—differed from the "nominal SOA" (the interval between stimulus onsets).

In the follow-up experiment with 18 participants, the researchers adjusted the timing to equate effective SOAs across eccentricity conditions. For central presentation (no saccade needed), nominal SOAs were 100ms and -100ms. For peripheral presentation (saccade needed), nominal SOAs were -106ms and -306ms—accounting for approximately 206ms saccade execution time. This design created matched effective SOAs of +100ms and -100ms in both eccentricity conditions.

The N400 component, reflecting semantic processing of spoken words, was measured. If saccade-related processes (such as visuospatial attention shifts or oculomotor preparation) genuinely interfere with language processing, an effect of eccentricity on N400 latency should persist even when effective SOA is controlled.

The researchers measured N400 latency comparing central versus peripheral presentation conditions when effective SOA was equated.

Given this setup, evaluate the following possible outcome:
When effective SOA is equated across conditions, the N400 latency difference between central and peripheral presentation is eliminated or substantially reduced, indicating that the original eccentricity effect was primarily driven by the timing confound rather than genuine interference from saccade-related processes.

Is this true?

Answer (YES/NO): YES